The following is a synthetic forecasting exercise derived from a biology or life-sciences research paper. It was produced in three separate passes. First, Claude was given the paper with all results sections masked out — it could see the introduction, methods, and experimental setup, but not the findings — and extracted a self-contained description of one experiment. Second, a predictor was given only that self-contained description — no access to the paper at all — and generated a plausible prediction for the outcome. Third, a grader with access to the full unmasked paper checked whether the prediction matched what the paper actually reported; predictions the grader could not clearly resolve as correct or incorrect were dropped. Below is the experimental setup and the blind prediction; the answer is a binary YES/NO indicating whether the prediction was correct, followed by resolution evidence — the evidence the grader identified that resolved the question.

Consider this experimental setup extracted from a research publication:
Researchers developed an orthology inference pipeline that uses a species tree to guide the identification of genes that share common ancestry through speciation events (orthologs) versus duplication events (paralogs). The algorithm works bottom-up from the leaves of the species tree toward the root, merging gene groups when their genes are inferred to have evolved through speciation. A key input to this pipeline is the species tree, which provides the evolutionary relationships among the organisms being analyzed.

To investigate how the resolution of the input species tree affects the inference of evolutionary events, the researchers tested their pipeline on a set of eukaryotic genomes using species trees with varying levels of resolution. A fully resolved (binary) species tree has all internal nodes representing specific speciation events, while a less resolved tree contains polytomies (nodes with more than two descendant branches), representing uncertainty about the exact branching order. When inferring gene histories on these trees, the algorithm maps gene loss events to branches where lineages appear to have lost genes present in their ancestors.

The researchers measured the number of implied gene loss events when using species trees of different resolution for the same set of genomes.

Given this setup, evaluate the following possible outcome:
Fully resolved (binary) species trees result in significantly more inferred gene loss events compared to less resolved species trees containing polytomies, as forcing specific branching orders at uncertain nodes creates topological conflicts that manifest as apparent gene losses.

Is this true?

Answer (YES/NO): NO